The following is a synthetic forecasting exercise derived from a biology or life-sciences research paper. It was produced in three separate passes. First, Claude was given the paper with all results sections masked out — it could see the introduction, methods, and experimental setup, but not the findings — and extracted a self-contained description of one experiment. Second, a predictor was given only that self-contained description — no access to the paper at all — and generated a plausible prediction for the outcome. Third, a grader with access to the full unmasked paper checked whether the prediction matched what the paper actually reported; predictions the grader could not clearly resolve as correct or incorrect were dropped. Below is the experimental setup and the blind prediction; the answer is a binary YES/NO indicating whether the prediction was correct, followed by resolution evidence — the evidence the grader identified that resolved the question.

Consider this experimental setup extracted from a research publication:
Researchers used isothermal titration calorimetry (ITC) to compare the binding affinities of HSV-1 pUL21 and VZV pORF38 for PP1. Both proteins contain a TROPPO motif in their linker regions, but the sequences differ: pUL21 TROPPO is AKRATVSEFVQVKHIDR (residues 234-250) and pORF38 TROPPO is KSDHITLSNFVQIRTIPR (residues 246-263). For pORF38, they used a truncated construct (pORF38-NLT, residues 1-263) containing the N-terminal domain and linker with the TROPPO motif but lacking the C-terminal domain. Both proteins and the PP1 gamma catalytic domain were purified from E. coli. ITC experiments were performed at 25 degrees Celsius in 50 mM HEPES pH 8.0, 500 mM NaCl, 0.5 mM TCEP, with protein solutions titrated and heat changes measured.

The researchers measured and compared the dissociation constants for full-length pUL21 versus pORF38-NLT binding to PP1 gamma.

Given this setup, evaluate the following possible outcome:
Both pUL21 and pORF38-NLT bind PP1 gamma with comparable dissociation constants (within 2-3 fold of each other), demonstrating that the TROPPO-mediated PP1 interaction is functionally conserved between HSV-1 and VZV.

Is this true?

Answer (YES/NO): NO